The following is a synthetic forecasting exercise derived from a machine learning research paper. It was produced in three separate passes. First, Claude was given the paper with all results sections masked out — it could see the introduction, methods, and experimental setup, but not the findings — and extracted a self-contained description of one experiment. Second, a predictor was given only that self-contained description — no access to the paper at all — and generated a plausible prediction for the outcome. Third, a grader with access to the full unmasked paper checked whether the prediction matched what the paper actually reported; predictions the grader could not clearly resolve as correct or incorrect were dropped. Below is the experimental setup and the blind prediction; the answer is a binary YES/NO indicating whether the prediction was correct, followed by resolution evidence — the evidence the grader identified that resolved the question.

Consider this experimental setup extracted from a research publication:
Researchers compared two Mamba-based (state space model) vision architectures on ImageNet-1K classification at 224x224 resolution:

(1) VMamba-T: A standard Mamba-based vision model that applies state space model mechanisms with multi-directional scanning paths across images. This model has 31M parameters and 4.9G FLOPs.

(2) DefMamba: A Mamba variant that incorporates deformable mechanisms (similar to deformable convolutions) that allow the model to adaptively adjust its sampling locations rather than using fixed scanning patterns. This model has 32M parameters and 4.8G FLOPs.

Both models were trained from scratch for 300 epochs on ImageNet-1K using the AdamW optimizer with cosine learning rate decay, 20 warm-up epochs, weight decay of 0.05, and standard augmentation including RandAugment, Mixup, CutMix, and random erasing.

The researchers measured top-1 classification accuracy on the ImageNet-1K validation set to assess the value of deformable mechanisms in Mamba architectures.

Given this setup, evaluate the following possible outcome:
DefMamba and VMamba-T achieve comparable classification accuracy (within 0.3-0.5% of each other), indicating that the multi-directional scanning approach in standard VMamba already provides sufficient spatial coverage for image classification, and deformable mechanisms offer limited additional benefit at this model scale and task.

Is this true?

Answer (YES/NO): NO